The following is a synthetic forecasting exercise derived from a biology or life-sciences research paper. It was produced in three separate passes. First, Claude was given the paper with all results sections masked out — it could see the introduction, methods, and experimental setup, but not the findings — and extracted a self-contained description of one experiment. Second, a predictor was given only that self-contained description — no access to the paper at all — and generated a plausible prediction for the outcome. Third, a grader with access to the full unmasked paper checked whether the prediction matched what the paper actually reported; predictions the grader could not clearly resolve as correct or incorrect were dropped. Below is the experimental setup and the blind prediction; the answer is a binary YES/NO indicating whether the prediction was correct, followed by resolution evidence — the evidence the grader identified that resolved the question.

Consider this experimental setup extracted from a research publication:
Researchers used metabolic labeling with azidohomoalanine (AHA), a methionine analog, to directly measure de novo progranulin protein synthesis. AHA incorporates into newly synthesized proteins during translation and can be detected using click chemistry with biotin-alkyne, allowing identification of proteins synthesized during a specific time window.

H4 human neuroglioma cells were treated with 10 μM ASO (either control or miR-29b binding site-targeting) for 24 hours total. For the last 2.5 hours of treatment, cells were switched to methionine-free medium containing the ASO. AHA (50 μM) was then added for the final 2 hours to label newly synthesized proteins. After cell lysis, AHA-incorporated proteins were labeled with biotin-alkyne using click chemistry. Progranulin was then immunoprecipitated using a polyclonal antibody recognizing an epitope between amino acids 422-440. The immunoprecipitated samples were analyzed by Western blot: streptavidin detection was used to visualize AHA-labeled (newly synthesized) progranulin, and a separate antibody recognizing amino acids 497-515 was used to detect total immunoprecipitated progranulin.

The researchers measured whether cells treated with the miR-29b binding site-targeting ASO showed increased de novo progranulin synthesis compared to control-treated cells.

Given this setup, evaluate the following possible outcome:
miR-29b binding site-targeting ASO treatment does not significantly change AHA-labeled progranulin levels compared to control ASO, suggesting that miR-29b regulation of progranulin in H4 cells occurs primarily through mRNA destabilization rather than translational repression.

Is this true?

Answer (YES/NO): NO